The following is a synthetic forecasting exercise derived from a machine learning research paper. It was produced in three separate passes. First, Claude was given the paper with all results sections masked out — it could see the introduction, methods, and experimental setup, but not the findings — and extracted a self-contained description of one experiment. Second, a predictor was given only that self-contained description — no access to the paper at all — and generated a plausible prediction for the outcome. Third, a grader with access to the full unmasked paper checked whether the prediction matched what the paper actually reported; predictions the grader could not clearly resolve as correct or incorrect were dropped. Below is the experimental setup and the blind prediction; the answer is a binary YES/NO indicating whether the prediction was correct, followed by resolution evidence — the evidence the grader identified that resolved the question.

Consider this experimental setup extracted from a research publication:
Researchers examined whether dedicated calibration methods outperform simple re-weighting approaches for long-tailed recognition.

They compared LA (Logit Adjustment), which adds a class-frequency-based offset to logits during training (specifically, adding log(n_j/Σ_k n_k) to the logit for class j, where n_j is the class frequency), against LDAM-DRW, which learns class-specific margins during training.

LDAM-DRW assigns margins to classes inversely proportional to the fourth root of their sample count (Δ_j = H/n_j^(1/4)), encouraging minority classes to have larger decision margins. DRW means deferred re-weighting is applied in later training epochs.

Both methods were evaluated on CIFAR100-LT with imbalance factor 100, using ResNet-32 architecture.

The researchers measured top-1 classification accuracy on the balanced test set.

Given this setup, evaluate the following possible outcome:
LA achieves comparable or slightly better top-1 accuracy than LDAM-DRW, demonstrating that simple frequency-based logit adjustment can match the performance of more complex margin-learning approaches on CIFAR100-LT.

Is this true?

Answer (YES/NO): YES